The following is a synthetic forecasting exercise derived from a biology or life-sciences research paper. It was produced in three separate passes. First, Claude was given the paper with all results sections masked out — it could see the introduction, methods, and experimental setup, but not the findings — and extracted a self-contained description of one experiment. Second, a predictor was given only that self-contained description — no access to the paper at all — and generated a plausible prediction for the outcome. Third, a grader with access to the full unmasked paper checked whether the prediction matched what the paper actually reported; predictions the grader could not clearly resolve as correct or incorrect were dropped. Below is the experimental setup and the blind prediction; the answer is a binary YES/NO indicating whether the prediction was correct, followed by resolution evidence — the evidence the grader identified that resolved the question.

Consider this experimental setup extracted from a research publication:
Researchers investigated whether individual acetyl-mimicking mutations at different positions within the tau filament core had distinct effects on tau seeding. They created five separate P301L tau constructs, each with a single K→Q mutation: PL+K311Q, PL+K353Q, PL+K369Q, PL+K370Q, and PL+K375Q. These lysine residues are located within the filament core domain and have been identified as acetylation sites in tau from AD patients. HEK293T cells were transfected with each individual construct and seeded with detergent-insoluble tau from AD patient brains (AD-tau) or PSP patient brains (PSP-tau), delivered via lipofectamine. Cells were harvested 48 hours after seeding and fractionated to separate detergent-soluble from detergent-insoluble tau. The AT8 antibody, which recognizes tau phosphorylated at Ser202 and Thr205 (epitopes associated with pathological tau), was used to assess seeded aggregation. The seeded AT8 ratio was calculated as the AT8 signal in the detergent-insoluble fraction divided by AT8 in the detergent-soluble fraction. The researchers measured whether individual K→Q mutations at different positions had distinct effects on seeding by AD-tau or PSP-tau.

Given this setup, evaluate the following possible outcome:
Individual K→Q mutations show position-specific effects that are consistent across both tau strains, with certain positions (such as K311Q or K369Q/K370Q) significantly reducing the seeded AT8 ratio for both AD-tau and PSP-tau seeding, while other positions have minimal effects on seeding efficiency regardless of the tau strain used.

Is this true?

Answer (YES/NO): NO